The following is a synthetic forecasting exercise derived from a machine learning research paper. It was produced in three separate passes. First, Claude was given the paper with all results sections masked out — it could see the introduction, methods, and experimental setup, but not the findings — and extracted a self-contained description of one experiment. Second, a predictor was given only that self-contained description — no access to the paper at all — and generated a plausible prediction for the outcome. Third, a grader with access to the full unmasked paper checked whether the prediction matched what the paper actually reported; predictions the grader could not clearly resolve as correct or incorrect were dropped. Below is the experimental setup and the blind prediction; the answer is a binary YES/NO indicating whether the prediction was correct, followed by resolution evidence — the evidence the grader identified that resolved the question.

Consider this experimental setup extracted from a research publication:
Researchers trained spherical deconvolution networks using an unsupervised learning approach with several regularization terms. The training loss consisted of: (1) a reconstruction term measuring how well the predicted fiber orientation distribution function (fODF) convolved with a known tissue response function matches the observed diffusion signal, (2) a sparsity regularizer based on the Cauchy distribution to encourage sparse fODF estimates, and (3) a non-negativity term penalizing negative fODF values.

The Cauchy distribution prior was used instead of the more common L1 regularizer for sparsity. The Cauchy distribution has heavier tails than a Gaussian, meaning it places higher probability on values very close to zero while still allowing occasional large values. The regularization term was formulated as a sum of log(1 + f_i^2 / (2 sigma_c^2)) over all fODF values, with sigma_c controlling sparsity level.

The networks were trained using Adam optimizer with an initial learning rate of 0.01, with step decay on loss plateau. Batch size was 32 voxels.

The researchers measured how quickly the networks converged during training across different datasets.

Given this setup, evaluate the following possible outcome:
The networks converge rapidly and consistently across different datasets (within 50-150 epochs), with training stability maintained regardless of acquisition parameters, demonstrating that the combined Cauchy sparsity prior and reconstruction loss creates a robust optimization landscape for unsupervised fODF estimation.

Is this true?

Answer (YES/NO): NO